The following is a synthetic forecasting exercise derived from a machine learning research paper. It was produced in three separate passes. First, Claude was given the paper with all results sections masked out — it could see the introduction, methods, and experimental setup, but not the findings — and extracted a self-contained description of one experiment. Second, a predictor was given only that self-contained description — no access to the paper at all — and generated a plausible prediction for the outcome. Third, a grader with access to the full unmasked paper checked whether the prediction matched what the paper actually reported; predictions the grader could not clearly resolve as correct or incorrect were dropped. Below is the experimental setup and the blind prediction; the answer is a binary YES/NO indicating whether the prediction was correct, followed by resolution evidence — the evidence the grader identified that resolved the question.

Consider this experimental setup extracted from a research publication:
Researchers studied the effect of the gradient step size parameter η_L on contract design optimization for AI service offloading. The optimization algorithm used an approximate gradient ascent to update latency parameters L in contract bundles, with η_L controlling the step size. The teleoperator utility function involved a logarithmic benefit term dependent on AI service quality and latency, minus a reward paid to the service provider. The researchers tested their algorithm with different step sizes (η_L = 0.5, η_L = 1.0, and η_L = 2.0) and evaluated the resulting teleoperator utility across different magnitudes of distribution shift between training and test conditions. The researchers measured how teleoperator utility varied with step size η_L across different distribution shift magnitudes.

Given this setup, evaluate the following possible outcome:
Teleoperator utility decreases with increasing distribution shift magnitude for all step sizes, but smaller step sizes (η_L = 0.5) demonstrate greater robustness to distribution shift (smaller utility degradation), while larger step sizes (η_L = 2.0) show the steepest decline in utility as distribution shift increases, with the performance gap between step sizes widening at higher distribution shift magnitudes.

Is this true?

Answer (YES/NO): NO